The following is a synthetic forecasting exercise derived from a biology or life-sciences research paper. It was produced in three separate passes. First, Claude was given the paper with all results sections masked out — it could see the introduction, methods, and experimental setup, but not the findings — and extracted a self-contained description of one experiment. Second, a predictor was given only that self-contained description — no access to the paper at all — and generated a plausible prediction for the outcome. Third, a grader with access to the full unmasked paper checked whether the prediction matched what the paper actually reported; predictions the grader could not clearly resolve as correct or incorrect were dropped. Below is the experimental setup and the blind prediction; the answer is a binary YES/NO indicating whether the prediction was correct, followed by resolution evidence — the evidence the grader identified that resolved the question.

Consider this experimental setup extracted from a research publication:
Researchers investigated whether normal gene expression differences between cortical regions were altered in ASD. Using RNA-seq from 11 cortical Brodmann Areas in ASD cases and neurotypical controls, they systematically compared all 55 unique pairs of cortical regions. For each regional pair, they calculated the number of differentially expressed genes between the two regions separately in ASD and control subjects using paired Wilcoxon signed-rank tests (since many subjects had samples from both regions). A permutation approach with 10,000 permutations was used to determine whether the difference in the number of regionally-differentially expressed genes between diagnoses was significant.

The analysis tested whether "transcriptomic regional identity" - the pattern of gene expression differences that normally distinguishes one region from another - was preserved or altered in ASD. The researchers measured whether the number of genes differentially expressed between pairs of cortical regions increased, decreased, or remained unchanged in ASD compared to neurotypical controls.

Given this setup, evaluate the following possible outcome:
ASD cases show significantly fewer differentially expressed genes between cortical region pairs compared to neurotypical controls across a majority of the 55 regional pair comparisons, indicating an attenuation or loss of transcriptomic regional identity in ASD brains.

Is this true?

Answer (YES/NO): NO